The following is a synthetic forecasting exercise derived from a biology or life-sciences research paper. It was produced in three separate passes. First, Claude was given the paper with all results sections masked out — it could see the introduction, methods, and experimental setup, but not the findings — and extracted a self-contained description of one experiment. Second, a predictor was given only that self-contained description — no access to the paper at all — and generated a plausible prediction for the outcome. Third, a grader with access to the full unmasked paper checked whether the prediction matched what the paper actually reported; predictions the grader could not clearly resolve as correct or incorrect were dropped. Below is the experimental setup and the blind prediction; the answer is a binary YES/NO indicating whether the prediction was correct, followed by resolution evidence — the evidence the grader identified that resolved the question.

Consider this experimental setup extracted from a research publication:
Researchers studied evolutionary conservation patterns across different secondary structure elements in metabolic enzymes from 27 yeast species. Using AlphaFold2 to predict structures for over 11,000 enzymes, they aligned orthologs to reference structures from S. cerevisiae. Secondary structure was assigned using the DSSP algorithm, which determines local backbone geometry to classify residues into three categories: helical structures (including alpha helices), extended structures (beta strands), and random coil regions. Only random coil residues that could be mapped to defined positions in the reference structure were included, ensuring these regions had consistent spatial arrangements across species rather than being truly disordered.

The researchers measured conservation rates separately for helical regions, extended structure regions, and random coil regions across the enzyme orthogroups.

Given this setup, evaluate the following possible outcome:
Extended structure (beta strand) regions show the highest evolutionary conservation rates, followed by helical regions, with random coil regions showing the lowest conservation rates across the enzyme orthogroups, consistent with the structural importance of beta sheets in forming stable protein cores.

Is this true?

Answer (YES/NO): NO